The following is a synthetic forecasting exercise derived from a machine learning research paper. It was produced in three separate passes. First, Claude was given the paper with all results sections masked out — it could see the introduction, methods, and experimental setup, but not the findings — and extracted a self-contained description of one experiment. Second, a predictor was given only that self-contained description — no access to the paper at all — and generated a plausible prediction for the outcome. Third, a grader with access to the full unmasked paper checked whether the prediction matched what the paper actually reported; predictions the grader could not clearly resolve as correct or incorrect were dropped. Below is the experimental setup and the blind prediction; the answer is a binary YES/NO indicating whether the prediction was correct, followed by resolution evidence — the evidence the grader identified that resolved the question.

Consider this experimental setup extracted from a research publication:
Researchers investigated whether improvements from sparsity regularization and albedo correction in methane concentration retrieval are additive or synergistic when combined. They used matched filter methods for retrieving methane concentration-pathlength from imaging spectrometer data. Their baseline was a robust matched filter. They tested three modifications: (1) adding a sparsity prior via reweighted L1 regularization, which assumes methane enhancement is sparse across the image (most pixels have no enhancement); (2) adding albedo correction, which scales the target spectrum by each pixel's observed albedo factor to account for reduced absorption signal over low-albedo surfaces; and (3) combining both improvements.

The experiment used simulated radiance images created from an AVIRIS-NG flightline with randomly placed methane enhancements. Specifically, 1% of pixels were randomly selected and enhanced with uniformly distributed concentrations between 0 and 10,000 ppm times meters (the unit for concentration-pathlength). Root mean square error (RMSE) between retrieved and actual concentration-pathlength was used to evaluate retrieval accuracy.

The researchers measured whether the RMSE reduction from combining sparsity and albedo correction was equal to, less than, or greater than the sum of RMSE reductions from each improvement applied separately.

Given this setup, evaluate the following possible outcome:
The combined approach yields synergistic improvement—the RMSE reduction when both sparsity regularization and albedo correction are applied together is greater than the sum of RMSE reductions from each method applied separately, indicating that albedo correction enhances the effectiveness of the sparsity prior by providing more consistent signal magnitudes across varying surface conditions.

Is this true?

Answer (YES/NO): YES